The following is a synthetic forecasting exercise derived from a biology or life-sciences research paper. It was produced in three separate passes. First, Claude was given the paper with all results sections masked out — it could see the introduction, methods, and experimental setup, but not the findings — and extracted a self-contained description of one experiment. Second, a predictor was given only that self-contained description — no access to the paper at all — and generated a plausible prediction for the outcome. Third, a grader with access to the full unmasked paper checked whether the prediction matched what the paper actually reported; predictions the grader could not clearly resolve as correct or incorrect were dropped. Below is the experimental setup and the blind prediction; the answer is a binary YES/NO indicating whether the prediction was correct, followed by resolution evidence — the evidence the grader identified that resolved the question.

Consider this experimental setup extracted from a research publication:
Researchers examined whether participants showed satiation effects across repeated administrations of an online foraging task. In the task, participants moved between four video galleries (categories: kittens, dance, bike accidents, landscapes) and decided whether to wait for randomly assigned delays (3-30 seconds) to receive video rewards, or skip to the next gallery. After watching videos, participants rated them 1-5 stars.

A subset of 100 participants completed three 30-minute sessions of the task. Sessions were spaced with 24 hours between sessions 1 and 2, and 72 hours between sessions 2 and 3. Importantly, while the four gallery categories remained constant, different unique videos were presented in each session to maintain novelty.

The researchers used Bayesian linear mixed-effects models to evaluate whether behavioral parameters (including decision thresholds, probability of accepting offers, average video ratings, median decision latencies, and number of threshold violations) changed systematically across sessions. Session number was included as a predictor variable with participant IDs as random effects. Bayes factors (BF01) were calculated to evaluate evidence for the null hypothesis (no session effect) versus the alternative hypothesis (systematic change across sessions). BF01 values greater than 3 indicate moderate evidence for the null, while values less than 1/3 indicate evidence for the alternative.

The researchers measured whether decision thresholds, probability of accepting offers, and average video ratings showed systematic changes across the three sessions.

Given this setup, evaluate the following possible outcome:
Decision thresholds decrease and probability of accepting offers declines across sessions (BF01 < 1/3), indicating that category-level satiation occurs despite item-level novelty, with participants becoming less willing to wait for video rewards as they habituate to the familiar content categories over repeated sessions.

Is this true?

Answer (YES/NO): NO